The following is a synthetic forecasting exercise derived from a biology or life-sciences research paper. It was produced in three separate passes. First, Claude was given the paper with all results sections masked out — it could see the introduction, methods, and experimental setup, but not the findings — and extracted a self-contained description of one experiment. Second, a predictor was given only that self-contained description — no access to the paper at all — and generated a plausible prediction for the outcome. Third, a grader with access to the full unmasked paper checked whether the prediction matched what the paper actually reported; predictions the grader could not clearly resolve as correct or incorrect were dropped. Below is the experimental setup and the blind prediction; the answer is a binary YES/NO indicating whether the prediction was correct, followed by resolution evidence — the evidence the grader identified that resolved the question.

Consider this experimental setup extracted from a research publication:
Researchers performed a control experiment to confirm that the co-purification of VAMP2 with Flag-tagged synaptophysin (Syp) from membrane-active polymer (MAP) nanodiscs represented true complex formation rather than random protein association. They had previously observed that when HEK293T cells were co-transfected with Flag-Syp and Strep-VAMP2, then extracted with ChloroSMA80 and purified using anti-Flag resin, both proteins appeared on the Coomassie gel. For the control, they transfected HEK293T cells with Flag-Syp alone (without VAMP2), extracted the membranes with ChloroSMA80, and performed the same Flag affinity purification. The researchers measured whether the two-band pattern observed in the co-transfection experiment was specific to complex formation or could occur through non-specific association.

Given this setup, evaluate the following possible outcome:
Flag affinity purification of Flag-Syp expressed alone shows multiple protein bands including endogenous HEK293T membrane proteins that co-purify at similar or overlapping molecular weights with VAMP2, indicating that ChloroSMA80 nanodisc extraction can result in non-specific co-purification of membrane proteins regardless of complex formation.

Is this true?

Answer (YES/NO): NO